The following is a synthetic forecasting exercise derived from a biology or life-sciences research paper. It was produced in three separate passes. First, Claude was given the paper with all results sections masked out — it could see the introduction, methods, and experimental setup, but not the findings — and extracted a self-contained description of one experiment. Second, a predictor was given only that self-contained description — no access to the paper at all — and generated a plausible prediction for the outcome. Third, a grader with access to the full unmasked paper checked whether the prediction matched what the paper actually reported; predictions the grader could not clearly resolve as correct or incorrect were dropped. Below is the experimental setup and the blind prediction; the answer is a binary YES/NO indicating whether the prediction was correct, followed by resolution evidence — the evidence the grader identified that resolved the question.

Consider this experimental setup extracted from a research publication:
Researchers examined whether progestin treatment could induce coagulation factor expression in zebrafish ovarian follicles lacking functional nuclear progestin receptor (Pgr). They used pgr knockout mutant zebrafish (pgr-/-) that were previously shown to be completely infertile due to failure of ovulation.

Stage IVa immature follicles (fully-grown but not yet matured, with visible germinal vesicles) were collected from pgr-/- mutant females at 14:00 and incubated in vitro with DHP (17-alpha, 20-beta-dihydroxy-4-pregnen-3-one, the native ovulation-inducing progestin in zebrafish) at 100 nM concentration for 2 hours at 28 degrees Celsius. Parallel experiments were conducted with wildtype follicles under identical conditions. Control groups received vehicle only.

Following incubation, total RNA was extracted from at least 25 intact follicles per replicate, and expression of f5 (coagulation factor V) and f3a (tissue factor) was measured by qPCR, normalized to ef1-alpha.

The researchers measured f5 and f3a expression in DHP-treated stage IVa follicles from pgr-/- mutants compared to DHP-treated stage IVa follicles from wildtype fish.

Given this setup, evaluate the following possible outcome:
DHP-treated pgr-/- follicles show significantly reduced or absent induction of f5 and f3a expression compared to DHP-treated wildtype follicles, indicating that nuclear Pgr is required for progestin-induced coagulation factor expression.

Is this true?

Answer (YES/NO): YES